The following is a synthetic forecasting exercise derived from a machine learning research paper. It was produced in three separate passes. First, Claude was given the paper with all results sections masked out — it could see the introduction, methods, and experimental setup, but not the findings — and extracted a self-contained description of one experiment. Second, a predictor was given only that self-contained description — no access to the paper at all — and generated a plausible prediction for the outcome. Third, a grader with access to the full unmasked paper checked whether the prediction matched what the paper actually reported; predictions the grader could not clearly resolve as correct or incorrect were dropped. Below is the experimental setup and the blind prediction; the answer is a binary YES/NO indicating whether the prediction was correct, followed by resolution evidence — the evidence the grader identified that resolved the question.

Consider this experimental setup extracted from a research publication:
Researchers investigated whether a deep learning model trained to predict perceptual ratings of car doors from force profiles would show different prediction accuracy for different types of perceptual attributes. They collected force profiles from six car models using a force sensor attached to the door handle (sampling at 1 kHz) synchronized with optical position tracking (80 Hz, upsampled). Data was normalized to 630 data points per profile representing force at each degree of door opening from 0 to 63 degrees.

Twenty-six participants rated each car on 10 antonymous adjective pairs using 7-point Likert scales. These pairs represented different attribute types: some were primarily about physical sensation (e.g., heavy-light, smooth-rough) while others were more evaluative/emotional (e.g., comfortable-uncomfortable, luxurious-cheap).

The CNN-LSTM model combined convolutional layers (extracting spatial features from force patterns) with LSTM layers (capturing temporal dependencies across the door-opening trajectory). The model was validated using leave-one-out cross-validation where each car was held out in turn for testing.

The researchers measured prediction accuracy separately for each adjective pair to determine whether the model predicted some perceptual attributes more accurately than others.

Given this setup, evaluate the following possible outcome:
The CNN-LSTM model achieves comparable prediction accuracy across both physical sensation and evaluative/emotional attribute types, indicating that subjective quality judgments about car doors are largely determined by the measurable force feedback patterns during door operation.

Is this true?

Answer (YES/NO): NO